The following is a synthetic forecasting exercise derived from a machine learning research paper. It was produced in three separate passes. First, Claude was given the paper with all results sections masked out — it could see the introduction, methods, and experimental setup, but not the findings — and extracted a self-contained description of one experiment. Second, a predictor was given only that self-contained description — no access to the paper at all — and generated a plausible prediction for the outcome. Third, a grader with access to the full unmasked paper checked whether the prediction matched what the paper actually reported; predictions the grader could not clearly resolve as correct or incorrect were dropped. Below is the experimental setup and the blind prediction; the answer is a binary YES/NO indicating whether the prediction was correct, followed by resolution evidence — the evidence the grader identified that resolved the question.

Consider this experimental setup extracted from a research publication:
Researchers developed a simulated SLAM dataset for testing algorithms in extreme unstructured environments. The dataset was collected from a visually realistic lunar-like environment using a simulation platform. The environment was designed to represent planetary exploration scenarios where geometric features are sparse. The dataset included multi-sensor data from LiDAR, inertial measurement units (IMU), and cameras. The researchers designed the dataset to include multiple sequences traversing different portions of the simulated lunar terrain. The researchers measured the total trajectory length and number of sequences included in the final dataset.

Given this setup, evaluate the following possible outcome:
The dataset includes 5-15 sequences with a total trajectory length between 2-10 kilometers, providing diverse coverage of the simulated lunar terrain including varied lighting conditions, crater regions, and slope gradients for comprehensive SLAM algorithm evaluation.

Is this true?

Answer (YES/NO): YES